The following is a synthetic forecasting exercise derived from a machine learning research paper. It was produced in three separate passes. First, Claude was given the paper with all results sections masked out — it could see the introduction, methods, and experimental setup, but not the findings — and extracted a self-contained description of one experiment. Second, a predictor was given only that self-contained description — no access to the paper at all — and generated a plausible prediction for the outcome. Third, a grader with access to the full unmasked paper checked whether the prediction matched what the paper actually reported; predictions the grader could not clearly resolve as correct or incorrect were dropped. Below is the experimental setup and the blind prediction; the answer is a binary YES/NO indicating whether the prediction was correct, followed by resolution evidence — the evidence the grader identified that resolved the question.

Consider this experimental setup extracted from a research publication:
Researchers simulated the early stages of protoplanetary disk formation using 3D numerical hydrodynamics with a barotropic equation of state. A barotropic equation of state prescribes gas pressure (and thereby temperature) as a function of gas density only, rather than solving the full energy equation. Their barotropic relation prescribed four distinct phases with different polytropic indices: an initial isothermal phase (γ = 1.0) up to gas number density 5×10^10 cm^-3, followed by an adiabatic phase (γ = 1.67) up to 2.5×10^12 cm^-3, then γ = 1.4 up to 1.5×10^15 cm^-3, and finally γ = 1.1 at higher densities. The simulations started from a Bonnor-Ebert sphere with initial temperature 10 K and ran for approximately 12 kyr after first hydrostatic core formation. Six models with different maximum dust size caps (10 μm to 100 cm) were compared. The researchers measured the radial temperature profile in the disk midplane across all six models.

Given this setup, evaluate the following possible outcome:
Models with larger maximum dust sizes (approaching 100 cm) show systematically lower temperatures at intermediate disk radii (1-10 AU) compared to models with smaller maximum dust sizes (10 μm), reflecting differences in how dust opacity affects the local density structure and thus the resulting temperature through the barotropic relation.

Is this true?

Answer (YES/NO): NO